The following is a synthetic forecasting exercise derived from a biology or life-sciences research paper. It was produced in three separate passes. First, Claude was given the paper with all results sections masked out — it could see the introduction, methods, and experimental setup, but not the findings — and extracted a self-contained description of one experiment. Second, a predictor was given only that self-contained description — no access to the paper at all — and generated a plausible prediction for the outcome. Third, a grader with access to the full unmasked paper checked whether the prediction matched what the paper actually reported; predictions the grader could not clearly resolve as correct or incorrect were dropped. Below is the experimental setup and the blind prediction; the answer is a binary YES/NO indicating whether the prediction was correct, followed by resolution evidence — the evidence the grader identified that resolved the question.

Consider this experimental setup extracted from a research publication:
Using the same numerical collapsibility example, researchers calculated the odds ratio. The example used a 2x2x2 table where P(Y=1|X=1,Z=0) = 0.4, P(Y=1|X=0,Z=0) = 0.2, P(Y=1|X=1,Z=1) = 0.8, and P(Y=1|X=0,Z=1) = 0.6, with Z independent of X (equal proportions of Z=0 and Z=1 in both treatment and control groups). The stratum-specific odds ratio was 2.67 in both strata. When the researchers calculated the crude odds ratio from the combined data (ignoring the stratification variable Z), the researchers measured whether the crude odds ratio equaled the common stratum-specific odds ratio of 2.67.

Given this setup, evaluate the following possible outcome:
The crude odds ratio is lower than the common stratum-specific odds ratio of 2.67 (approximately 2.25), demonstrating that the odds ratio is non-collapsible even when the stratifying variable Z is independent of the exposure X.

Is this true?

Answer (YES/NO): YES